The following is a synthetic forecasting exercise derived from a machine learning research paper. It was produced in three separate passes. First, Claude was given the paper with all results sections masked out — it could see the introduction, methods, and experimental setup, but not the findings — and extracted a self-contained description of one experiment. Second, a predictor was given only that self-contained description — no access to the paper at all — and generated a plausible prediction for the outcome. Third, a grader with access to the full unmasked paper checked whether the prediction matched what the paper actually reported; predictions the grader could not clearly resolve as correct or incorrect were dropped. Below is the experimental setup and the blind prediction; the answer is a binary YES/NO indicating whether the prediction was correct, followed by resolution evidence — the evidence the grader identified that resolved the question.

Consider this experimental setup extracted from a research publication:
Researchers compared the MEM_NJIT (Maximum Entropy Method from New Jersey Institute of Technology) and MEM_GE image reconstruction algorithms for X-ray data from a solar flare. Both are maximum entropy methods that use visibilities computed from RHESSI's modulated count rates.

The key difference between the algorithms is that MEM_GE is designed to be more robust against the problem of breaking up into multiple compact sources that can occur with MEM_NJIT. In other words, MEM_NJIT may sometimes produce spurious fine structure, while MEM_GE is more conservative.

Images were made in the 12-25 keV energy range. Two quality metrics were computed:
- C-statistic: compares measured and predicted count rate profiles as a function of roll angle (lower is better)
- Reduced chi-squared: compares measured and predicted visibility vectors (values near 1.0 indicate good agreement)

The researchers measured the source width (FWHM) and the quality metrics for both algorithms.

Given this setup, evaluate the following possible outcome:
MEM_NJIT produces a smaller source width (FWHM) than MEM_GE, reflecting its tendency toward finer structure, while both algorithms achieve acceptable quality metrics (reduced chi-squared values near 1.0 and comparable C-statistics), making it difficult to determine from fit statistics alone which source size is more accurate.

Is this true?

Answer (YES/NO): NO